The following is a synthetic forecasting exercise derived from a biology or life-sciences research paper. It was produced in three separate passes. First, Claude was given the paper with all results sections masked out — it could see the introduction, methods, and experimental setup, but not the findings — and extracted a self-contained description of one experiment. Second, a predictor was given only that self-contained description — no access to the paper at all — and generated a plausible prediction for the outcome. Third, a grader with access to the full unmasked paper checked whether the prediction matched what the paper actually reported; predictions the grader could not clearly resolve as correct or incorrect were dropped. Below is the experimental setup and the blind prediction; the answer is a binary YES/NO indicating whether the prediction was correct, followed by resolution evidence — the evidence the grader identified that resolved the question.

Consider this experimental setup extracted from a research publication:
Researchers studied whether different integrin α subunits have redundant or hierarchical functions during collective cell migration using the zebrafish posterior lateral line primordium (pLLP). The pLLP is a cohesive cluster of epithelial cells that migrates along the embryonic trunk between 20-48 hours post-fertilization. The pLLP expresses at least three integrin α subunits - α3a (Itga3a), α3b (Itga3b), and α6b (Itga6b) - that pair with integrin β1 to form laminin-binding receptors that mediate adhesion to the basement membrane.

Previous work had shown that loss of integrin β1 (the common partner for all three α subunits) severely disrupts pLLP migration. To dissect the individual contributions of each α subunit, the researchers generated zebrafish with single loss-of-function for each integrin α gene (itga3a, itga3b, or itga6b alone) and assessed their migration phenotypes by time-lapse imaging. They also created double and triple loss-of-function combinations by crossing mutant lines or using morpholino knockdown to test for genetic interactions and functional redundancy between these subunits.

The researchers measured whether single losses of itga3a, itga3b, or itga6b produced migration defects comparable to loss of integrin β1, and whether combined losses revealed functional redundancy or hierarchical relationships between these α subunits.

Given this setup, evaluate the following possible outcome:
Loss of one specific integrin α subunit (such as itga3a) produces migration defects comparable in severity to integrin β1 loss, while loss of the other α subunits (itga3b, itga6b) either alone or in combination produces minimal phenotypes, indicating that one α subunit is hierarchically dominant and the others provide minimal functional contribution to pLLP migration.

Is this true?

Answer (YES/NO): NO